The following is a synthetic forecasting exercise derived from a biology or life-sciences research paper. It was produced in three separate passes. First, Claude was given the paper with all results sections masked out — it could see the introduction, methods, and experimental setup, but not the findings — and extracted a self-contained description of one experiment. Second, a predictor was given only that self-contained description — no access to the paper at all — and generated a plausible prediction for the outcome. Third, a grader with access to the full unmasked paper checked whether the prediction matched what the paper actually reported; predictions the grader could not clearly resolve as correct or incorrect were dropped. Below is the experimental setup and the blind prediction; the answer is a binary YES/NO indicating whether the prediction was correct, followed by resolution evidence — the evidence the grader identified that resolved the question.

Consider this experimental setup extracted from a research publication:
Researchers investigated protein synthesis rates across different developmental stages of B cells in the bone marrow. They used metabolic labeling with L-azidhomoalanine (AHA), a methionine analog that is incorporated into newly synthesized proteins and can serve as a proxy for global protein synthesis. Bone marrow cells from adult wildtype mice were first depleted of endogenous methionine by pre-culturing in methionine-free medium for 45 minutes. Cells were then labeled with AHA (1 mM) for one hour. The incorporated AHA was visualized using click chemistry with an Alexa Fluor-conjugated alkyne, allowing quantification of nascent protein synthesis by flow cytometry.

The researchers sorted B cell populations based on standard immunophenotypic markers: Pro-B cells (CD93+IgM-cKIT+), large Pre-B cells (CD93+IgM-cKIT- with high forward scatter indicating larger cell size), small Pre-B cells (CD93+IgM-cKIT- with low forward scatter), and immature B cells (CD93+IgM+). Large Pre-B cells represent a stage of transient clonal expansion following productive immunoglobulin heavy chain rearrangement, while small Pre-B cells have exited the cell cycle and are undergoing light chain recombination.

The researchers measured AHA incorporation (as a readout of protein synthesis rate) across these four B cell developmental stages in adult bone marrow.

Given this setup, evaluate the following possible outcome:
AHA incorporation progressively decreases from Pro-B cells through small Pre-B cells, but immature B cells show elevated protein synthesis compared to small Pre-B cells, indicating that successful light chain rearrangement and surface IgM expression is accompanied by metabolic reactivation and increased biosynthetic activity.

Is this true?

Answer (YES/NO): NO